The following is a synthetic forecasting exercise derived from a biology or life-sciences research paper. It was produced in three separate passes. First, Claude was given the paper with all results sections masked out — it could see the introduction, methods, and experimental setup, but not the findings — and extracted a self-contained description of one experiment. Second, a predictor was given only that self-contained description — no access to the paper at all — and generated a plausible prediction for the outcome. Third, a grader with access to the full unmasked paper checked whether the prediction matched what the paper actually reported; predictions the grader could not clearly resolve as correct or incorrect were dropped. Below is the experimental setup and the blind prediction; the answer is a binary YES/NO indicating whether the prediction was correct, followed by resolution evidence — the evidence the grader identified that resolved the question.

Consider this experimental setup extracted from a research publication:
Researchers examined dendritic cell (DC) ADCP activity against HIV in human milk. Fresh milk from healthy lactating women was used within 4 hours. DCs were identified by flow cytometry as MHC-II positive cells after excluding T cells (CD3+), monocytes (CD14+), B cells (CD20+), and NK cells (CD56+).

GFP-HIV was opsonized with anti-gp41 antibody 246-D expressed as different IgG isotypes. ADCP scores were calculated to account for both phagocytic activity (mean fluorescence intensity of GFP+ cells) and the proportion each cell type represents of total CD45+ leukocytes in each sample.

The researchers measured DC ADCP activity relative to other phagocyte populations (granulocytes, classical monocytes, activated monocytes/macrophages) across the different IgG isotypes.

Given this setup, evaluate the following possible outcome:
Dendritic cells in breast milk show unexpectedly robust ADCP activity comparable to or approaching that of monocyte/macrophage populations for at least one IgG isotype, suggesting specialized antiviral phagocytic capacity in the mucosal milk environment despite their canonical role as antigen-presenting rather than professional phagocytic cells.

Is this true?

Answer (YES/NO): NO